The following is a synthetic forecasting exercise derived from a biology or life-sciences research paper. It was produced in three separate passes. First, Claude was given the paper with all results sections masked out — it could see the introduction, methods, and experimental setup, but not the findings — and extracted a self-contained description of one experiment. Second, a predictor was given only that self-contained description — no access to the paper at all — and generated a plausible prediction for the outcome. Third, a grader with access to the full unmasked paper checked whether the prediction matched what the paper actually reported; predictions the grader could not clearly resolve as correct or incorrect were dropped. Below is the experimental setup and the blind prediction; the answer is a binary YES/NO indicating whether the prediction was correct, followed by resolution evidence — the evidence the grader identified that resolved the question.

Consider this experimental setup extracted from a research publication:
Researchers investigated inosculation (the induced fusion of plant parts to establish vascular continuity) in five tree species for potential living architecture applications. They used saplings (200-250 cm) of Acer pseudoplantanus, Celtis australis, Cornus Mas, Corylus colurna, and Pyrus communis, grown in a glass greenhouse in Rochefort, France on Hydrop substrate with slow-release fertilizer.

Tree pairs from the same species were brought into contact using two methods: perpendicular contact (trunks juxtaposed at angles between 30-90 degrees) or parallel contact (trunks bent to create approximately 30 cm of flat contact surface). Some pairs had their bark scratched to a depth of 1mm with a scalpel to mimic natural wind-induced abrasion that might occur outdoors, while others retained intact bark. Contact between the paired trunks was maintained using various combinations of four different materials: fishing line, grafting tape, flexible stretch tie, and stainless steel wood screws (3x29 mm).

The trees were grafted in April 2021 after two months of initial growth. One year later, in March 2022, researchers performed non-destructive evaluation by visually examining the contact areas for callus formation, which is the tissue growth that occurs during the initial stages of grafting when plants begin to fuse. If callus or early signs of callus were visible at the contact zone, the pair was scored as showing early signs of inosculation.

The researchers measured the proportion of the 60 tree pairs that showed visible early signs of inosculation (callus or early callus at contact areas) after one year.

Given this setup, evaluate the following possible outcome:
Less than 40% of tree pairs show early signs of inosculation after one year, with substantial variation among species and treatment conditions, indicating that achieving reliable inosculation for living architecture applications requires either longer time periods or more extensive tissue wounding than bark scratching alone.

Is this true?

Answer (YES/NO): NO